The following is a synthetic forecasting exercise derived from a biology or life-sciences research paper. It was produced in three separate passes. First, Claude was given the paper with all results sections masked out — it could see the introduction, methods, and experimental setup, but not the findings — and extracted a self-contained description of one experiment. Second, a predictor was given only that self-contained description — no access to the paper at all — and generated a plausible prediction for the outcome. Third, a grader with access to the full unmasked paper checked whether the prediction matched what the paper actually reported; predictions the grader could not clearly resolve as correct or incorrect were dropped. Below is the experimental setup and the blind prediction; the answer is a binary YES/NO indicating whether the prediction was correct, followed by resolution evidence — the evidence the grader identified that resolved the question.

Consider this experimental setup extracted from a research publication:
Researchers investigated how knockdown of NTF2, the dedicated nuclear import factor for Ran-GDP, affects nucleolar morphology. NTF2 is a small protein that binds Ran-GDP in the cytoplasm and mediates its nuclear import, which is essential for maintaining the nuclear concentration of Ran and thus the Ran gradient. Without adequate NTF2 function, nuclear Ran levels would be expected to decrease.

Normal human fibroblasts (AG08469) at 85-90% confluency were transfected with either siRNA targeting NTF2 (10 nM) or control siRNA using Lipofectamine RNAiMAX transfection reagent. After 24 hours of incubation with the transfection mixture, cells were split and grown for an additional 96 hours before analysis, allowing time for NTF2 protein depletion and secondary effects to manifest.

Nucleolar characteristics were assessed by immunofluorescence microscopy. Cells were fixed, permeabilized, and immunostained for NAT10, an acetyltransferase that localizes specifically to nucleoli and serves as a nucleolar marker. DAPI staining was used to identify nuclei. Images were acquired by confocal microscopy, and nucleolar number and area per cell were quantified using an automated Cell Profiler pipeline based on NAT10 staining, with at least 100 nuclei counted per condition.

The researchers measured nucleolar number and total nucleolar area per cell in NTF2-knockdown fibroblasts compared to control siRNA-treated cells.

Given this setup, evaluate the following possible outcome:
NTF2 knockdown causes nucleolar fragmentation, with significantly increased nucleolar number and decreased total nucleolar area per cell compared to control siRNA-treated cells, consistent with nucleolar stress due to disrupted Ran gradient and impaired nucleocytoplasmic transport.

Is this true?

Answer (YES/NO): NO